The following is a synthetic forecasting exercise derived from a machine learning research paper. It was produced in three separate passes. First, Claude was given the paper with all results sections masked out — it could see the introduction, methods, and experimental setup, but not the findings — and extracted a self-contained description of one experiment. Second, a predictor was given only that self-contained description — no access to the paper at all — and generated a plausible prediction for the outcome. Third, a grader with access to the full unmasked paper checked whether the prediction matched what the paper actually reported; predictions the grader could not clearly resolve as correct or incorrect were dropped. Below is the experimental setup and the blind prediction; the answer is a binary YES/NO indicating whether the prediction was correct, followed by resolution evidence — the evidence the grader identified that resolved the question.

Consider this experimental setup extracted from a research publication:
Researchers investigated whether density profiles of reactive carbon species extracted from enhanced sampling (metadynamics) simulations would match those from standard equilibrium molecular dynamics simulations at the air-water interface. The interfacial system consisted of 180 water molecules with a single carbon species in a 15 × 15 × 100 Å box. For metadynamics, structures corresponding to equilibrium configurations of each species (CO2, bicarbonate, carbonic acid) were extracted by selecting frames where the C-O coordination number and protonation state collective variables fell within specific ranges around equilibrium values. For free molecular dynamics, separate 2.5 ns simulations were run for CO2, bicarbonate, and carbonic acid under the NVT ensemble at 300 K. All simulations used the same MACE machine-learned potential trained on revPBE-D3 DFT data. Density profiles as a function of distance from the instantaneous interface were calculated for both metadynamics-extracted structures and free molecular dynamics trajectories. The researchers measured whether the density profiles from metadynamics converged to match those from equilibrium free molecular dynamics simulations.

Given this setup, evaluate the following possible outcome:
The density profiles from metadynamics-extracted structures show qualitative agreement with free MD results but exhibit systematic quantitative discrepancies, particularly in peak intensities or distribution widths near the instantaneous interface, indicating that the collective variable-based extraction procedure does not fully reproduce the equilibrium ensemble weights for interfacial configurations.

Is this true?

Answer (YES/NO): NO